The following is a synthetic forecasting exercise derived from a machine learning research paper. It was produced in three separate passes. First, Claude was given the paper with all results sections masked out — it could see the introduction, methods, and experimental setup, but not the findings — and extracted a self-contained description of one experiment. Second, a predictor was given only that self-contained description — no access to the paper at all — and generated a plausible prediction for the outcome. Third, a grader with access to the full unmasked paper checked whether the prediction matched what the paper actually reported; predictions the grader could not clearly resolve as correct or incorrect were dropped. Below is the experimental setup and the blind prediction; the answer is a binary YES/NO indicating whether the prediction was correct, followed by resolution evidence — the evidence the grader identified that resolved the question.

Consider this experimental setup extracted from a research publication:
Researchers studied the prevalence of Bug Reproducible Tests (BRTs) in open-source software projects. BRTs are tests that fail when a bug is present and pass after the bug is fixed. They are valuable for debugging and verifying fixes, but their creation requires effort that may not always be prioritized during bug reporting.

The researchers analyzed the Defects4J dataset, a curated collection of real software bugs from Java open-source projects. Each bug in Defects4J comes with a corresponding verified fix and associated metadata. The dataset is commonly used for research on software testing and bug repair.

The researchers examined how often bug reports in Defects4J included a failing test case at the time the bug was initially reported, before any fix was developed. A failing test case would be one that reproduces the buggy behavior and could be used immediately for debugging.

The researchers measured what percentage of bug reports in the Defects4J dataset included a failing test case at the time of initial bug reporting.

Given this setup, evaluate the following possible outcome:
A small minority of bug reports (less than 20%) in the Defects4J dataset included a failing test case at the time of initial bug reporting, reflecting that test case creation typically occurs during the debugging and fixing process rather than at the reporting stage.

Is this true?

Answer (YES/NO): YES